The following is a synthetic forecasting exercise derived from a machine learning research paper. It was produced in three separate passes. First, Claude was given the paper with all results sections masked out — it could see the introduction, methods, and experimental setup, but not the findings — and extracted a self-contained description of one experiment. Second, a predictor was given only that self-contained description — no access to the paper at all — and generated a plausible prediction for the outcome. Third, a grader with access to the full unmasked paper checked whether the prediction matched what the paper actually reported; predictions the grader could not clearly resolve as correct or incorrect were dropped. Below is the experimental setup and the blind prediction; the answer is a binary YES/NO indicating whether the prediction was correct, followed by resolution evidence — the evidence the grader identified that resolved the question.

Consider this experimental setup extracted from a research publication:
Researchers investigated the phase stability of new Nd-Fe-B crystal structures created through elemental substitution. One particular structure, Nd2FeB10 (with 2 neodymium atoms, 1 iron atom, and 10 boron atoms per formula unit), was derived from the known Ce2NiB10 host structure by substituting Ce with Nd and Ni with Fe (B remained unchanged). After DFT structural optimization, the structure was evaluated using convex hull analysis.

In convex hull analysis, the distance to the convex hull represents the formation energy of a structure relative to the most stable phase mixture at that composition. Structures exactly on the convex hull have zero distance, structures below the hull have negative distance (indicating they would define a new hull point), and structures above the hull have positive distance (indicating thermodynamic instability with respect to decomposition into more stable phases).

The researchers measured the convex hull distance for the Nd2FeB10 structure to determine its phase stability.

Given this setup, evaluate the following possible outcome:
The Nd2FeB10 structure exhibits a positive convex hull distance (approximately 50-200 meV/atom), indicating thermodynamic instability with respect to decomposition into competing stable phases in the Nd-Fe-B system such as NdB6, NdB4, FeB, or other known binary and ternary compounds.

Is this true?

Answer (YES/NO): NO